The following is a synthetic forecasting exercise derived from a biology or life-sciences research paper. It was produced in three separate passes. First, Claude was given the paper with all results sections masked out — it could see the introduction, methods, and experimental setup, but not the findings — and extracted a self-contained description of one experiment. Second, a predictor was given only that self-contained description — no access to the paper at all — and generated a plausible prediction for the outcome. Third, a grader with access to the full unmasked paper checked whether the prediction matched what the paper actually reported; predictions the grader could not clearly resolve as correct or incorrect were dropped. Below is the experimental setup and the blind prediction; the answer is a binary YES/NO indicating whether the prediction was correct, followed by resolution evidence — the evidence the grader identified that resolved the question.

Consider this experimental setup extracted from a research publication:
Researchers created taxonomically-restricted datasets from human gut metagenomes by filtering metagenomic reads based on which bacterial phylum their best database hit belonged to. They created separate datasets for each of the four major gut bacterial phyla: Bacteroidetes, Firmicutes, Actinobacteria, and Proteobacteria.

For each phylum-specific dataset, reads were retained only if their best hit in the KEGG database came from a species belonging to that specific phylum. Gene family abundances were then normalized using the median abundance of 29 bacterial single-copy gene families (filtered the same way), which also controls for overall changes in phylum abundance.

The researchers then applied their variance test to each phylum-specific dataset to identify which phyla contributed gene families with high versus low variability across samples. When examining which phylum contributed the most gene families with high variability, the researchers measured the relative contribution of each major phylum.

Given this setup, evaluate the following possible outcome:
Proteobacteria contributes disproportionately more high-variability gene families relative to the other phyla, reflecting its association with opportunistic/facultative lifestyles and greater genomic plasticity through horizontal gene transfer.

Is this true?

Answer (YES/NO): YES